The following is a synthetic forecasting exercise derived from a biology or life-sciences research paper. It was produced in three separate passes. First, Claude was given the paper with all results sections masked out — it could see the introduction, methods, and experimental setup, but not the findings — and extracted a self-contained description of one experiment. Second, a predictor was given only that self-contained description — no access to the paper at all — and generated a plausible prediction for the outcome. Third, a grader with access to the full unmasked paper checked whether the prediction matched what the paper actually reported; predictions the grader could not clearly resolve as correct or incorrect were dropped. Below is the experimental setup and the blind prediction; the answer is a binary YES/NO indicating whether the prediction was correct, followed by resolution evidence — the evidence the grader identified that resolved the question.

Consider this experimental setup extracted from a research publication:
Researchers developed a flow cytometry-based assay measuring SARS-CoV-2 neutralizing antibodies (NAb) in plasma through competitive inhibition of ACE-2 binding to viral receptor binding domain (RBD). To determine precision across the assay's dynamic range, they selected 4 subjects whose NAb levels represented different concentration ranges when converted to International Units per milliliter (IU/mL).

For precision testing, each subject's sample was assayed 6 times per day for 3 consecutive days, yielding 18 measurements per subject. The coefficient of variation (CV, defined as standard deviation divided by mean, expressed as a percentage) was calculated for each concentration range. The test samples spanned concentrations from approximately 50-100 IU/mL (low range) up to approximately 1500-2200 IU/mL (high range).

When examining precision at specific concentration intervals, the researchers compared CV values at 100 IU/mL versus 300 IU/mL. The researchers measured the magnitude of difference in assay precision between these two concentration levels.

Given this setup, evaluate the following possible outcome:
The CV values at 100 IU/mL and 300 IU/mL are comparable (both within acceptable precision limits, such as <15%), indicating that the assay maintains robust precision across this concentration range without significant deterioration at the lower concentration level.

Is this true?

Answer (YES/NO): NO